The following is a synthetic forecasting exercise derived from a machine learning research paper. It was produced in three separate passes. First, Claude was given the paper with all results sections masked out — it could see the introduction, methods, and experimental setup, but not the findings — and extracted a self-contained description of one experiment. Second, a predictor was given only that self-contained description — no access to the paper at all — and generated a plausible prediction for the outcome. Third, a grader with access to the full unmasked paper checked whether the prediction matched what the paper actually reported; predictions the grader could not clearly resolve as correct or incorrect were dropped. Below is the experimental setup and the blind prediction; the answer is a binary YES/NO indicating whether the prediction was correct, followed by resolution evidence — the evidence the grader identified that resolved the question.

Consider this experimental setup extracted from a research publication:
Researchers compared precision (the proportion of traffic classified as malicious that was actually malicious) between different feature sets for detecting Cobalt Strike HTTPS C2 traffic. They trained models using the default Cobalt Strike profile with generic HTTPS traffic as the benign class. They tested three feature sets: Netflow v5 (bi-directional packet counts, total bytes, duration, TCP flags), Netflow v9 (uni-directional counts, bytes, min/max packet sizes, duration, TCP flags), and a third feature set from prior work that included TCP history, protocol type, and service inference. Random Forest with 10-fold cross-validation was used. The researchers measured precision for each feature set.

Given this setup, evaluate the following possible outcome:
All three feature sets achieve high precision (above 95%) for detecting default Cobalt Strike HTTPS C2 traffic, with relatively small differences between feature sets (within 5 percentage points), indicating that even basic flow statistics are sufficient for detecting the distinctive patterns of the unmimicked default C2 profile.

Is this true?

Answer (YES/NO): NO